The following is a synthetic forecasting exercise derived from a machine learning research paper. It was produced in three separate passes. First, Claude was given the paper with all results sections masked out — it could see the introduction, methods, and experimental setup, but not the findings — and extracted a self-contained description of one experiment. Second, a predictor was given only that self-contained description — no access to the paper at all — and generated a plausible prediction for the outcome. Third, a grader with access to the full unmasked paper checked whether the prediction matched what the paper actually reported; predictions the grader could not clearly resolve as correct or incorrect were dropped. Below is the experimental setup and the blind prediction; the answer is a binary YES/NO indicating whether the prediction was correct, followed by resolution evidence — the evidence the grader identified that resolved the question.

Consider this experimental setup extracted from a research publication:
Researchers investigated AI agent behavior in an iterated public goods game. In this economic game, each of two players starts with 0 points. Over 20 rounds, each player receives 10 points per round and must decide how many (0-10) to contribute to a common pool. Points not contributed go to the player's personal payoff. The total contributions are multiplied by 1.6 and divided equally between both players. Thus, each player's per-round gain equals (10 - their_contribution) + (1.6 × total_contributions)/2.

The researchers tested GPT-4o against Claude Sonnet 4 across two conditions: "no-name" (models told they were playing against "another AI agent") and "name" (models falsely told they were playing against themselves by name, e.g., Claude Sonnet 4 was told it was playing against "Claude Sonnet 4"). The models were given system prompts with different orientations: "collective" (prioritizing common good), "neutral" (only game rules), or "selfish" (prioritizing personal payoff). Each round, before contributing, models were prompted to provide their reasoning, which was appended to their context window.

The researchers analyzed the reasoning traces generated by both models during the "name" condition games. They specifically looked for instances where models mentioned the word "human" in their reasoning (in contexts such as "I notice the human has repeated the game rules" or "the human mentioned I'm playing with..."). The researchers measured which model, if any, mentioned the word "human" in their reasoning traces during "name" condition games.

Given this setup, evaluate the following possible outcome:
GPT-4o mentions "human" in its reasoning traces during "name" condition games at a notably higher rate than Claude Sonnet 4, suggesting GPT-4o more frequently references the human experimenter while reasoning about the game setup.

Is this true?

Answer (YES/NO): NO